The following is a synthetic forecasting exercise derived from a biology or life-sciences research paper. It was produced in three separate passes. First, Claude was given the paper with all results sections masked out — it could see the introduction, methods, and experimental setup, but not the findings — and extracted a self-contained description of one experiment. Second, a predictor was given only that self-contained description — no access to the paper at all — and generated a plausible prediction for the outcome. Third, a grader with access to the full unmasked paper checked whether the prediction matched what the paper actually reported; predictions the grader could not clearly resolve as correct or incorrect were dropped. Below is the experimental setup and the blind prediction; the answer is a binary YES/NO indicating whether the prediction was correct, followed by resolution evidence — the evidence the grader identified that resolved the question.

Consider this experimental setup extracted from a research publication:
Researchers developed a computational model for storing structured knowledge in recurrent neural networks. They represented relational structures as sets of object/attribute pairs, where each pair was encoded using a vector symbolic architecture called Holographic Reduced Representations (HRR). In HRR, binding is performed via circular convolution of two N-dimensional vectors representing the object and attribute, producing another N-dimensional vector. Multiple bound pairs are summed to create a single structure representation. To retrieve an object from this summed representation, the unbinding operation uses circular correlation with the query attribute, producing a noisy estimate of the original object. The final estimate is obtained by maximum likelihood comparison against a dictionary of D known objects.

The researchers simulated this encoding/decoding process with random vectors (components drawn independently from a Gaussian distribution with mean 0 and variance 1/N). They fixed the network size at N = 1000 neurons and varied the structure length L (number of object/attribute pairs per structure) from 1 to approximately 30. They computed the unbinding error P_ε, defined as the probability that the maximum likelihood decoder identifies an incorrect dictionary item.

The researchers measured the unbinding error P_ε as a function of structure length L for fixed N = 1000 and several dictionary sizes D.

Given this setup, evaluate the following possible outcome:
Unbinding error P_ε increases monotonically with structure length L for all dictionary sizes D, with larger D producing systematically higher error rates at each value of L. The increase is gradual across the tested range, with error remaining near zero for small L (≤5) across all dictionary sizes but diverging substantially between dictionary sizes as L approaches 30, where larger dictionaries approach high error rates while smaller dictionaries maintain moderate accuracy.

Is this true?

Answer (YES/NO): NO